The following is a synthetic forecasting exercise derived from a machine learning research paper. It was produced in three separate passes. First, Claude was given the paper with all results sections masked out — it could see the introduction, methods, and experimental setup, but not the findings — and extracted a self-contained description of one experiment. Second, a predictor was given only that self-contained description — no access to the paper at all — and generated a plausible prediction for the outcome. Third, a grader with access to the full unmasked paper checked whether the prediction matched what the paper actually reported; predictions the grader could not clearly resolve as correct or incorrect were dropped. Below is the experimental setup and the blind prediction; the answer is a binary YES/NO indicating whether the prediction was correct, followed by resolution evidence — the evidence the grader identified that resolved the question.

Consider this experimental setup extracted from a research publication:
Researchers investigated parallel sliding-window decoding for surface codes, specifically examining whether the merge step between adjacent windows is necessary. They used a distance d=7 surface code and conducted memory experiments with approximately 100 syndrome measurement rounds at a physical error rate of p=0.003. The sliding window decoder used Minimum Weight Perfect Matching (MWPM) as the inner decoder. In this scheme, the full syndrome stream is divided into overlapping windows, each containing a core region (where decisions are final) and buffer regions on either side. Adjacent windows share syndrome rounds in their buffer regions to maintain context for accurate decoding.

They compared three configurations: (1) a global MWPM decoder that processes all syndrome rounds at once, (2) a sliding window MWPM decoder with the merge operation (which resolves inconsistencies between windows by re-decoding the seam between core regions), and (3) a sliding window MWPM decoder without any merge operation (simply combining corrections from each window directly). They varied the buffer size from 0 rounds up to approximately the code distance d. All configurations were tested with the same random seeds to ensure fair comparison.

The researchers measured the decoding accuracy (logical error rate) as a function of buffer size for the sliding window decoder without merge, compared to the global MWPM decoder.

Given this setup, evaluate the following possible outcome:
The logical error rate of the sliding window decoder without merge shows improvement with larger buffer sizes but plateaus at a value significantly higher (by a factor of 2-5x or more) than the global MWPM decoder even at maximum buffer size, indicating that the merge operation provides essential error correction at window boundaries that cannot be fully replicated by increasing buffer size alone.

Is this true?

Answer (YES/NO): NO